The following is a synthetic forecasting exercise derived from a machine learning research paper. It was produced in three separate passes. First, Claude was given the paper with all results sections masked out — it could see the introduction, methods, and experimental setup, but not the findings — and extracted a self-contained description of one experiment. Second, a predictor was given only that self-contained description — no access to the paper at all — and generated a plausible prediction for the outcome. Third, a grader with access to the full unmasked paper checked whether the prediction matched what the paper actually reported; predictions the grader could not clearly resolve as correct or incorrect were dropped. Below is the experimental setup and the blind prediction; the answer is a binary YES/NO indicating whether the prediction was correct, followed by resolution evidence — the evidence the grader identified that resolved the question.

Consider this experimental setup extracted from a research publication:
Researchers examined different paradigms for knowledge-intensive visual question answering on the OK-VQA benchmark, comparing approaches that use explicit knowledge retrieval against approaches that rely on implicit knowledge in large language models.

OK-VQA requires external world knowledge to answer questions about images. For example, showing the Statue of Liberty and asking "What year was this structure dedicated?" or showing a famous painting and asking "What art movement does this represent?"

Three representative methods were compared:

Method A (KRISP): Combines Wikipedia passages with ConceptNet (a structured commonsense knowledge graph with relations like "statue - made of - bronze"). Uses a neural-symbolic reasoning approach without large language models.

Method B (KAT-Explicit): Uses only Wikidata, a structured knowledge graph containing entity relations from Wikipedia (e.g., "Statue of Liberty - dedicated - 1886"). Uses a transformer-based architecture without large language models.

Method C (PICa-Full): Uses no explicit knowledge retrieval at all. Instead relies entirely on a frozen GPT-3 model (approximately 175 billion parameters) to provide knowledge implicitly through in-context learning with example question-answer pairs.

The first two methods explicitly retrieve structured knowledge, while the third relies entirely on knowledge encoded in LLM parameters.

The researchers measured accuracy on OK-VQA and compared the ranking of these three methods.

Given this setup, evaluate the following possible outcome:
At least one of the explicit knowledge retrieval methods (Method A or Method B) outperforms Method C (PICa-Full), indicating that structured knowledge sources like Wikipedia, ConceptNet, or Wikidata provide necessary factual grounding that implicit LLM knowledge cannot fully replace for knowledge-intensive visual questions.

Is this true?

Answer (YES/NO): NO